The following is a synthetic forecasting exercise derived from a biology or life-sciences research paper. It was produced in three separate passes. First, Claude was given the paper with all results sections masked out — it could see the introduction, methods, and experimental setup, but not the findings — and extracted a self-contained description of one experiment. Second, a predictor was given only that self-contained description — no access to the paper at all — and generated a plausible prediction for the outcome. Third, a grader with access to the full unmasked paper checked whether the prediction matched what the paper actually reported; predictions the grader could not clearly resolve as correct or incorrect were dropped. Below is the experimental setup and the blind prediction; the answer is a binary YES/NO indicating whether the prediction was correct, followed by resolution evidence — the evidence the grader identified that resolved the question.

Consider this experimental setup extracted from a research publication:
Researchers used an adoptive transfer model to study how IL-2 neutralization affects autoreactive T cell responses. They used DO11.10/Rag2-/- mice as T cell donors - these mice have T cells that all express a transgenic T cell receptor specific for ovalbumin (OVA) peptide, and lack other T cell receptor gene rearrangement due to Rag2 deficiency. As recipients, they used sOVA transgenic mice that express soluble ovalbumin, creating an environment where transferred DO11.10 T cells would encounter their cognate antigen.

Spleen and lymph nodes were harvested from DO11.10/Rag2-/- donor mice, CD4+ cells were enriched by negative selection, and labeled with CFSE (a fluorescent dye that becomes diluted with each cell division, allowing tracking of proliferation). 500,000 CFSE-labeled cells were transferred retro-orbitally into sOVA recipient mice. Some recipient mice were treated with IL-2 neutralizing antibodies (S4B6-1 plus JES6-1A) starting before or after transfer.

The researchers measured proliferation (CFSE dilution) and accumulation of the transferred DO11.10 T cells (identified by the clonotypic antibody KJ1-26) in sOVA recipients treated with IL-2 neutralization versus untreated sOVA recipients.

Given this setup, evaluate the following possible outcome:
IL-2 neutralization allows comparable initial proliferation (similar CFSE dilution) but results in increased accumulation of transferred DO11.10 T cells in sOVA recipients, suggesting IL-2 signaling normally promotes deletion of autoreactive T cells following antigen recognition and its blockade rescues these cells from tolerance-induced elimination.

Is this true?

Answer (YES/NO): NO